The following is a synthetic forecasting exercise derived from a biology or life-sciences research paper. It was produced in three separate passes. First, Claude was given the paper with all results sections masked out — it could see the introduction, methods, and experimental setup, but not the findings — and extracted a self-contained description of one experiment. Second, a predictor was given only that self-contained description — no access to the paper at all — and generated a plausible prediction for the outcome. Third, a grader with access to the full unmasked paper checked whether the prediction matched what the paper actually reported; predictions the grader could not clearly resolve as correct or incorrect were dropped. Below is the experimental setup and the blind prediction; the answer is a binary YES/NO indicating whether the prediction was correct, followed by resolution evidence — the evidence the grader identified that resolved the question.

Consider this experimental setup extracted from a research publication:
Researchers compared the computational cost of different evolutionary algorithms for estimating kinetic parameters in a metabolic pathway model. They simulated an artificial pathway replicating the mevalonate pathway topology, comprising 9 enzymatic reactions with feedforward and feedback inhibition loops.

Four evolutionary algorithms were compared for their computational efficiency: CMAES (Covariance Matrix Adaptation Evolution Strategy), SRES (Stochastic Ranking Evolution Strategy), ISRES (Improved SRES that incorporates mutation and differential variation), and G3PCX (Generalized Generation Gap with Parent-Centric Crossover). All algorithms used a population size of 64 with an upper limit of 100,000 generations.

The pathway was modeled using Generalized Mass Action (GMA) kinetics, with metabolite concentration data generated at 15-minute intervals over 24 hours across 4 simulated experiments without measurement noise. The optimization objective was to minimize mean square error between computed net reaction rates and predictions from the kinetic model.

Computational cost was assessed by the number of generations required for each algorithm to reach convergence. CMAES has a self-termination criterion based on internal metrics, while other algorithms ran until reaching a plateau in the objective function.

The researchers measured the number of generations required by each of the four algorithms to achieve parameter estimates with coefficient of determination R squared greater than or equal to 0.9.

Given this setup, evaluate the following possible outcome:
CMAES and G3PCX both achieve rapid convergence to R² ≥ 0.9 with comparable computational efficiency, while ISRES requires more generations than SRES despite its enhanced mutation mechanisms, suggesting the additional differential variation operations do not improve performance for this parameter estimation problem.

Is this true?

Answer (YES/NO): NO